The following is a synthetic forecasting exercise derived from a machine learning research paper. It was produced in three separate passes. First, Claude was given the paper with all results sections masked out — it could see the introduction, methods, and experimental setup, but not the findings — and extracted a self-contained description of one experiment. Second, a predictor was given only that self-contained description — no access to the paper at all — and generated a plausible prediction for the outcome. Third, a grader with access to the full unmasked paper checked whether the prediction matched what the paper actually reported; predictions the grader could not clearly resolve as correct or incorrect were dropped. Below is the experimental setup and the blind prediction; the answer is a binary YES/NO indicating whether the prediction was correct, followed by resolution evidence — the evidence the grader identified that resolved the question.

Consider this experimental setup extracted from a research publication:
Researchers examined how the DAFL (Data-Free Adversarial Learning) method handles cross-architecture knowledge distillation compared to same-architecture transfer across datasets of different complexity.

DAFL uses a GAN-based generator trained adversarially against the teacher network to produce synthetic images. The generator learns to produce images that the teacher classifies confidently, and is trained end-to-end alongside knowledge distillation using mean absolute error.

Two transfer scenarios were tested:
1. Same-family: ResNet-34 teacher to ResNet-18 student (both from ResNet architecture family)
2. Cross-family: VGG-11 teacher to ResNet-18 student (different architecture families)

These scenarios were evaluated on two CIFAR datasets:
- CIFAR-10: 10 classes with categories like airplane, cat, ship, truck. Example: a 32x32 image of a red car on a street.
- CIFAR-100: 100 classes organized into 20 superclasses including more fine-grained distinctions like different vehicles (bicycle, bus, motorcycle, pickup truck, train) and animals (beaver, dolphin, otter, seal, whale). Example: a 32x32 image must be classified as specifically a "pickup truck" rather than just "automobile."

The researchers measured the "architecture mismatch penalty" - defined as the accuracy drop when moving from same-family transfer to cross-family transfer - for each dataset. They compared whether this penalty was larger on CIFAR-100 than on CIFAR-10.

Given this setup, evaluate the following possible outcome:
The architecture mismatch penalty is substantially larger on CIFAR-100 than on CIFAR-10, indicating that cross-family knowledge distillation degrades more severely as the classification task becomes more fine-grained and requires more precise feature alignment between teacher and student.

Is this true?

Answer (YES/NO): YES